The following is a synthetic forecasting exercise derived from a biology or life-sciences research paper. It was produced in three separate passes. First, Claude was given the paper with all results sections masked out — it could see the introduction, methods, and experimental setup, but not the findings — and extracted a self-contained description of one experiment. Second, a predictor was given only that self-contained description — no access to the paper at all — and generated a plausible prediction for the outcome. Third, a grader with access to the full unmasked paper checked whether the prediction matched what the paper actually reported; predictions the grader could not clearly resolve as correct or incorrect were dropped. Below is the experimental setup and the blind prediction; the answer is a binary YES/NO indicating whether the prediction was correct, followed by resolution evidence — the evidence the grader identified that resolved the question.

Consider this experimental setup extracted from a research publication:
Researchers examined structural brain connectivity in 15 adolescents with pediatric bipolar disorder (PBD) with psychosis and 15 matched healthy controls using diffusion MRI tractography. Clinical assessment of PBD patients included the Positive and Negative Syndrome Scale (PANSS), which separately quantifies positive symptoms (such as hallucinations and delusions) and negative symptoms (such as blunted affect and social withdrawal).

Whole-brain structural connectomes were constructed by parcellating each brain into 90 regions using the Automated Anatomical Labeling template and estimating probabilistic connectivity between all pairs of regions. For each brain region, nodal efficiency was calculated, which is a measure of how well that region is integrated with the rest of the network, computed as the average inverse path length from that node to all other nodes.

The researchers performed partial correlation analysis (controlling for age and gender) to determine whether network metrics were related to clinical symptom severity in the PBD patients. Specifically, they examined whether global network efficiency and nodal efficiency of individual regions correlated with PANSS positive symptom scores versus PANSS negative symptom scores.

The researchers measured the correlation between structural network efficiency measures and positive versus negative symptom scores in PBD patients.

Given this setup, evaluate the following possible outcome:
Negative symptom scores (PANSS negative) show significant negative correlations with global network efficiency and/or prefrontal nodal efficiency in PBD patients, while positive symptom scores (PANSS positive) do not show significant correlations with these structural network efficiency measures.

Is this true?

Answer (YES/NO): NO